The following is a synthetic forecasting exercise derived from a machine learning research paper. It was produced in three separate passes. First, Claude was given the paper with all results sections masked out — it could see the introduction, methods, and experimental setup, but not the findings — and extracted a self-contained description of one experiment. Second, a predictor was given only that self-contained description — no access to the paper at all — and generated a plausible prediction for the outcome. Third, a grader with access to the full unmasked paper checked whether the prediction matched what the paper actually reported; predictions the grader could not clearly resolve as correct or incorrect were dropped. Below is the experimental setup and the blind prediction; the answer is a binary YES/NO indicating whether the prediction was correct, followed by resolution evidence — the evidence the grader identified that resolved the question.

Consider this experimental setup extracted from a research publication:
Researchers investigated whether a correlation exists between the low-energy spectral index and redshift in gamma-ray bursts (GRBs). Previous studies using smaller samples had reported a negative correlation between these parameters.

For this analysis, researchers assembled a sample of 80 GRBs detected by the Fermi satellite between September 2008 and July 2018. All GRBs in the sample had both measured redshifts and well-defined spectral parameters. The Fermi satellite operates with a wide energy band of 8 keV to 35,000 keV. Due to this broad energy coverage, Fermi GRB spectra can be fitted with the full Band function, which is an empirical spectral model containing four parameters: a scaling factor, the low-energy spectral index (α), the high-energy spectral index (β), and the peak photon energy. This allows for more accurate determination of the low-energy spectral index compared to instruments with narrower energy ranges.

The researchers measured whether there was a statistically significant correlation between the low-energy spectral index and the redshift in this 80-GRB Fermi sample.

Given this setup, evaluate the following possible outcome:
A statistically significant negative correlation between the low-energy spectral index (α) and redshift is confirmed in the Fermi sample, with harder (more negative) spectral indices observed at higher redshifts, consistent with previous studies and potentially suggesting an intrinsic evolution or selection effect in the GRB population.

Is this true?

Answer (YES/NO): NO